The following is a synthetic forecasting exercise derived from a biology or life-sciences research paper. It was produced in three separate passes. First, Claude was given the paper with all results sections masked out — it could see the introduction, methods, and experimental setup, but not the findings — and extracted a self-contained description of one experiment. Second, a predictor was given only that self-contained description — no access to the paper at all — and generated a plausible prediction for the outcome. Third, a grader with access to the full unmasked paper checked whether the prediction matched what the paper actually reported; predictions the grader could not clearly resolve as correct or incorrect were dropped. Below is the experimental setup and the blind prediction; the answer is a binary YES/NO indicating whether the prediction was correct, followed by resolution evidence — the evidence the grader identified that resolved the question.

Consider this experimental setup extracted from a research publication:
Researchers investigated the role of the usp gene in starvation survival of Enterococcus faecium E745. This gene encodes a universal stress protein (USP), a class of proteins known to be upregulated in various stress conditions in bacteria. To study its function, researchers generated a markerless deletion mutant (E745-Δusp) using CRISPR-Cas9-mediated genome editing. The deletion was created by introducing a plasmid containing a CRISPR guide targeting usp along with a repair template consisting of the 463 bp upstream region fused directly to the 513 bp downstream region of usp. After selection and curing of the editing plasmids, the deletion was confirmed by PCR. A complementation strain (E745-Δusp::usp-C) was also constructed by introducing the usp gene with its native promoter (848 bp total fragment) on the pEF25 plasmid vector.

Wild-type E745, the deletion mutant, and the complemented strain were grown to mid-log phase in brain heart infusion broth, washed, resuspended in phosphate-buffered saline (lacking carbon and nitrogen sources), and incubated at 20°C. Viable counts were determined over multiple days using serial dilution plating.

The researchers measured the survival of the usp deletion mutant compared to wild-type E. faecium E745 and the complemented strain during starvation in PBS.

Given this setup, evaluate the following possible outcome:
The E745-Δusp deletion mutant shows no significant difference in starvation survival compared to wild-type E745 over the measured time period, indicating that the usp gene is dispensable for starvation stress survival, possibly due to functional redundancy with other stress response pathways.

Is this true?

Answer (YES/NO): NO